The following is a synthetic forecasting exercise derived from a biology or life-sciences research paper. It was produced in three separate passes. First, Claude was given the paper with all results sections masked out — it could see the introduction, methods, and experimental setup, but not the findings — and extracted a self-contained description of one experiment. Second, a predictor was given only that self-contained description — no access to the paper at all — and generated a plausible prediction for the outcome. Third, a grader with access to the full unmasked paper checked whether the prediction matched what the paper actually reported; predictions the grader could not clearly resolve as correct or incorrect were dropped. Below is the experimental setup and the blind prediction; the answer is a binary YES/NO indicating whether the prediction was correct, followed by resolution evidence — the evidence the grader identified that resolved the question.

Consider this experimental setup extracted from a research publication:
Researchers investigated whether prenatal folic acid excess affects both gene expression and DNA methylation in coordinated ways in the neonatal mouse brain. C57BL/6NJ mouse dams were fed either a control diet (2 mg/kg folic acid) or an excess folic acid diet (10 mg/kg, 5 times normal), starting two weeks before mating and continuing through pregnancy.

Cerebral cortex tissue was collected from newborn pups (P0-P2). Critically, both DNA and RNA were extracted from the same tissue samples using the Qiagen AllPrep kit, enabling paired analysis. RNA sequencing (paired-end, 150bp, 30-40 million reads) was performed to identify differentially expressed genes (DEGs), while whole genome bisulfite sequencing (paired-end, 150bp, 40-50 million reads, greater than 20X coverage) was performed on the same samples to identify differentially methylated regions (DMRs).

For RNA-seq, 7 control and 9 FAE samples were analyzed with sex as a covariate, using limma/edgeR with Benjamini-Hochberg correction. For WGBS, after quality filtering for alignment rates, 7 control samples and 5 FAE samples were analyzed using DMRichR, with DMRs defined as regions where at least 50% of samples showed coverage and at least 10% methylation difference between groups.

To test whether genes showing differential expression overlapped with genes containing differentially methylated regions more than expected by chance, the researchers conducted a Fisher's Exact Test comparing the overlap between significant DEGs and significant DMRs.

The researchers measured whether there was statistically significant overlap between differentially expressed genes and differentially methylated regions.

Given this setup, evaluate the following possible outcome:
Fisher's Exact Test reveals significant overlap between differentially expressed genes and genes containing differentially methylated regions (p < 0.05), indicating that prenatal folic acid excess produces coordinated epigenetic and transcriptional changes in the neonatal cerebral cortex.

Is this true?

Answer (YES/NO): YES